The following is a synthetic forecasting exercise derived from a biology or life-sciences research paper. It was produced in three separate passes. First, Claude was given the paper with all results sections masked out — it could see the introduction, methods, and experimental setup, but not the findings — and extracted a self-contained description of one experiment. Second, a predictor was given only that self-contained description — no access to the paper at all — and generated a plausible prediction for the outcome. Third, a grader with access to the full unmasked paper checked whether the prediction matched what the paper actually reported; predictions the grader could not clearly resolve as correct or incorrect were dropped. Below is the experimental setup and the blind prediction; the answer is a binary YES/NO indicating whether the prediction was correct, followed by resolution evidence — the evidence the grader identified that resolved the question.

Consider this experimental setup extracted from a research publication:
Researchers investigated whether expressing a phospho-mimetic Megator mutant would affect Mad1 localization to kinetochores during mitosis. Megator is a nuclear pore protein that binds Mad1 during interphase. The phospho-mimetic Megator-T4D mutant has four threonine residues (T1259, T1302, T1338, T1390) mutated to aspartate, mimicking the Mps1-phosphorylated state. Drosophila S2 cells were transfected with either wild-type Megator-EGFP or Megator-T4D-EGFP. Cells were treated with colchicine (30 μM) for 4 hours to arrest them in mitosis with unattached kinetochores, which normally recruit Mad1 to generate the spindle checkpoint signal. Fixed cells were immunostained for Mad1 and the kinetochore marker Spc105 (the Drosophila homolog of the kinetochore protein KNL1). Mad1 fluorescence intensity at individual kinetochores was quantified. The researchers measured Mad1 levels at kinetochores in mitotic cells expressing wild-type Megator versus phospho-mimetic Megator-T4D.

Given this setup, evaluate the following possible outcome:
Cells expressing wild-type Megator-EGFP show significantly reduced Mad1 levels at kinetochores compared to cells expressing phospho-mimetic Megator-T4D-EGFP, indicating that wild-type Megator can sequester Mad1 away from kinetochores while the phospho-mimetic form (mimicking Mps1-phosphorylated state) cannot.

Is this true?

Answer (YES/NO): NO